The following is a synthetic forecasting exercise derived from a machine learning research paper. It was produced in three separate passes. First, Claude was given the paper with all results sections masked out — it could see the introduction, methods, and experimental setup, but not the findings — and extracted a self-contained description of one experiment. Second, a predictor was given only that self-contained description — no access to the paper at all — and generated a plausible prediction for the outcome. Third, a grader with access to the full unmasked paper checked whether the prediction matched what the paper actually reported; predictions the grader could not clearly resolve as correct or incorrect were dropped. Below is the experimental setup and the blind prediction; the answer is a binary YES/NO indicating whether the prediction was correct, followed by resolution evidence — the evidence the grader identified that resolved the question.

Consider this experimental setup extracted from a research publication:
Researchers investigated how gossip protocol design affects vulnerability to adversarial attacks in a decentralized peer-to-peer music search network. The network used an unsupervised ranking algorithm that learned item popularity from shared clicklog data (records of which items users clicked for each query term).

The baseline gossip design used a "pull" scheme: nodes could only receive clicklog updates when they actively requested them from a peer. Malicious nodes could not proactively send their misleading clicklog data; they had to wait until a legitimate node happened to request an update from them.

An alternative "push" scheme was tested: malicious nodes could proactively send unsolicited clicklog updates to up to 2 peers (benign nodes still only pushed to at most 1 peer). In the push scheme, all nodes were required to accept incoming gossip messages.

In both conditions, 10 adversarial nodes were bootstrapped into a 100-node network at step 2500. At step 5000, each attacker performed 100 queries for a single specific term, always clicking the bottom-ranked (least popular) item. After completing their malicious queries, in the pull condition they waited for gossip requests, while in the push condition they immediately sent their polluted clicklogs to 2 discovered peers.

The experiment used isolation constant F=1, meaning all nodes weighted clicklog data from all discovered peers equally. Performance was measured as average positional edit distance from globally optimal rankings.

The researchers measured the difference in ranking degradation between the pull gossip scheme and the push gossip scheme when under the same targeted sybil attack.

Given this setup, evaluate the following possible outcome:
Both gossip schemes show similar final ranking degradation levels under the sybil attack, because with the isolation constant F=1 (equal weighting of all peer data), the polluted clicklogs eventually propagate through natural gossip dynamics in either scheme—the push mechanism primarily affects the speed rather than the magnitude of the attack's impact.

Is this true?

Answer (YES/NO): NO